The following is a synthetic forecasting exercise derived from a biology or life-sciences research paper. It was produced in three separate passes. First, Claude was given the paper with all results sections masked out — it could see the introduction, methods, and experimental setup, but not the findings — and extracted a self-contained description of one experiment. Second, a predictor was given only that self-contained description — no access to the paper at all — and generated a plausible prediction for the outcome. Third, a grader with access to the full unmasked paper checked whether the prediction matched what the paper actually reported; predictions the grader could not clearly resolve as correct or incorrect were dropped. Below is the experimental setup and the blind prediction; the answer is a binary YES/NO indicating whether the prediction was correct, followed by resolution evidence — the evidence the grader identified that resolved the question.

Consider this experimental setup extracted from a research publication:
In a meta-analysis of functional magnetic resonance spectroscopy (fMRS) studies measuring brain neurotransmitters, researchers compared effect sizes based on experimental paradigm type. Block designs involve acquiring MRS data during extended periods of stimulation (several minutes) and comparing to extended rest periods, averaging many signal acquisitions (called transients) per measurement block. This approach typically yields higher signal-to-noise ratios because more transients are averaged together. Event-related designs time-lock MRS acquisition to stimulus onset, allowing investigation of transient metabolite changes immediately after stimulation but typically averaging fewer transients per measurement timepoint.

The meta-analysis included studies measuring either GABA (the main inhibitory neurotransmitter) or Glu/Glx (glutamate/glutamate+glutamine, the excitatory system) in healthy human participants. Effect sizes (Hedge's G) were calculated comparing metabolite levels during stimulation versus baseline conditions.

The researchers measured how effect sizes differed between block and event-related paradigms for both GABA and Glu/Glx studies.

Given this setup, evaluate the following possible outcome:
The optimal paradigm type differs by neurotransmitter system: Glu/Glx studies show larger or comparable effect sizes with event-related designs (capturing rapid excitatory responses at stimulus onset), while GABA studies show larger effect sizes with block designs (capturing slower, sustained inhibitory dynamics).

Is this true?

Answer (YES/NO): NO